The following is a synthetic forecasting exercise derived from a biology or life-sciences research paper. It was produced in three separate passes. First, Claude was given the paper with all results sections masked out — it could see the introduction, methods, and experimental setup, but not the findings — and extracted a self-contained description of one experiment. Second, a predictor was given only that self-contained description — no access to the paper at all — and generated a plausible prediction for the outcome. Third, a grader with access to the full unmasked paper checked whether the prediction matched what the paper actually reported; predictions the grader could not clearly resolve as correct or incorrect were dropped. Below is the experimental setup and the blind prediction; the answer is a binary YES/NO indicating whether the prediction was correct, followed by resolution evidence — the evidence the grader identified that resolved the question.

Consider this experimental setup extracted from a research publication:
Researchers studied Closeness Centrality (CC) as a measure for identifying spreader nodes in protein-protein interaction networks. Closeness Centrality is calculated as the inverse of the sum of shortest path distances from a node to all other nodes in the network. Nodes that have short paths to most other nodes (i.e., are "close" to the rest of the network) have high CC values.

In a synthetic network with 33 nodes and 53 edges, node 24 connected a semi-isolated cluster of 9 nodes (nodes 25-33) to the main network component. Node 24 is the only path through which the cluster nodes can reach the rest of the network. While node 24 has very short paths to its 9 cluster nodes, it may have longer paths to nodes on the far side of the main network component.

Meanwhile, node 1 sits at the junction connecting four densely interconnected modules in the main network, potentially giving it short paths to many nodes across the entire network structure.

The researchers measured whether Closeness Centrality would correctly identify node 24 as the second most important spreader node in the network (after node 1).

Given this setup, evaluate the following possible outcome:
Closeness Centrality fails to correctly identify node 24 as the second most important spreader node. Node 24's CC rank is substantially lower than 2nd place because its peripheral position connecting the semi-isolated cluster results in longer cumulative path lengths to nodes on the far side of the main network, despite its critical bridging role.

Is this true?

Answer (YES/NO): YES